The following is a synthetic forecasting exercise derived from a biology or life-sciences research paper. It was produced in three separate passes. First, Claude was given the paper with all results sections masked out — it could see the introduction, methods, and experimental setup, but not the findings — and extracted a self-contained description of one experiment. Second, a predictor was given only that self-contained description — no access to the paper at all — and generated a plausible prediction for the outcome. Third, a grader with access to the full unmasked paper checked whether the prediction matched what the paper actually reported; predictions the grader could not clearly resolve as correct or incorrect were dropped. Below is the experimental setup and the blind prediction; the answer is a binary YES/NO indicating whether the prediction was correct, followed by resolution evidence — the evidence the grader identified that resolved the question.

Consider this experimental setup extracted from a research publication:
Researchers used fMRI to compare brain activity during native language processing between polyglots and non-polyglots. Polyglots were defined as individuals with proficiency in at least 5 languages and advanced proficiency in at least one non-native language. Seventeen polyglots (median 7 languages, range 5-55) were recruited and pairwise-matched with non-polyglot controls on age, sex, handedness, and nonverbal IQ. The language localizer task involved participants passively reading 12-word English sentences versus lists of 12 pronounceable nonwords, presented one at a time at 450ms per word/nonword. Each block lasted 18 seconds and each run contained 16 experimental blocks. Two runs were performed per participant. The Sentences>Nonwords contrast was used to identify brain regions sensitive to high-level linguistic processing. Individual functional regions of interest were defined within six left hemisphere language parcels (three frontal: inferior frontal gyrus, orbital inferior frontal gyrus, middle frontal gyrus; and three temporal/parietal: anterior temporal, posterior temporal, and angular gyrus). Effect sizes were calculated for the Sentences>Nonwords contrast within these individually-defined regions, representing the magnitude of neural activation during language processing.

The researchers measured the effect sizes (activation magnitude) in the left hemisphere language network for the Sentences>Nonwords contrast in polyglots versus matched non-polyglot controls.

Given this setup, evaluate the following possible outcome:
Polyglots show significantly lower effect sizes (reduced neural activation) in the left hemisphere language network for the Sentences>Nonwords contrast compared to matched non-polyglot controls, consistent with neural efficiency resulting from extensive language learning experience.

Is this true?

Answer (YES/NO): YES